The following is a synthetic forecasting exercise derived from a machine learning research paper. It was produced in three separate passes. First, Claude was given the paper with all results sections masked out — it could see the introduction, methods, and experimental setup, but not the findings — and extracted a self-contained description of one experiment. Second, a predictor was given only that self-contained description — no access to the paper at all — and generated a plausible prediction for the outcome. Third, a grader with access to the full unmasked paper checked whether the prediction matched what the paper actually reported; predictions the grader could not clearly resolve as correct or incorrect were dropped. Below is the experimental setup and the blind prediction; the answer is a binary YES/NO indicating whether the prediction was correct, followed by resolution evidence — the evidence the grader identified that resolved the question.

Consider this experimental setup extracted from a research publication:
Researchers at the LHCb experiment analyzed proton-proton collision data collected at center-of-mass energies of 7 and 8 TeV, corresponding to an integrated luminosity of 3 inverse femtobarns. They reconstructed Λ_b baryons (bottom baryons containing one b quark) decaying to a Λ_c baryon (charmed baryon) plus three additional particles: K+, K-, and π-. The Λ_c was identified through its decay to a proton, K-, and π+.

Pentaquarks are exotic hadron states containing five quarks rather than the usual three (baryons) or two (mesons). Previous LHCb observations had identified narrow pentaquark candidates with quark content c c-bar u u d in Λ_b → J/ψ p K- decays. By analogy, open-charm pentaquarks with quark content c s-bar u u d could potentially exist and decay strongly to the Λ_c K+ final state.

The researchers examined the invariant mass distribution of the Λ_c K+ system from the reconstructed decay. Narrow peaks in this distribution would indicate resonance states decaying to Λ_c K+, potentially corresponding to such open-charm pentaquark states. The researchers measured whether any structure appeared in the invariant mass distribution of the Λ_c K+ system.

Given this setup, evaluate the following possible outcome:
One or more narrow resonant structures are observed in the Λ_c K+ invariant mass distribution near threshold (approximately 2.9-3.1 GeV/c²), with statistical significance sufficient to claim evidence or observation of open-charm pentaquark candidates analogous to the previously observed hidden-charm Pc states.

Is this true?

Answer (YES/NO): NO